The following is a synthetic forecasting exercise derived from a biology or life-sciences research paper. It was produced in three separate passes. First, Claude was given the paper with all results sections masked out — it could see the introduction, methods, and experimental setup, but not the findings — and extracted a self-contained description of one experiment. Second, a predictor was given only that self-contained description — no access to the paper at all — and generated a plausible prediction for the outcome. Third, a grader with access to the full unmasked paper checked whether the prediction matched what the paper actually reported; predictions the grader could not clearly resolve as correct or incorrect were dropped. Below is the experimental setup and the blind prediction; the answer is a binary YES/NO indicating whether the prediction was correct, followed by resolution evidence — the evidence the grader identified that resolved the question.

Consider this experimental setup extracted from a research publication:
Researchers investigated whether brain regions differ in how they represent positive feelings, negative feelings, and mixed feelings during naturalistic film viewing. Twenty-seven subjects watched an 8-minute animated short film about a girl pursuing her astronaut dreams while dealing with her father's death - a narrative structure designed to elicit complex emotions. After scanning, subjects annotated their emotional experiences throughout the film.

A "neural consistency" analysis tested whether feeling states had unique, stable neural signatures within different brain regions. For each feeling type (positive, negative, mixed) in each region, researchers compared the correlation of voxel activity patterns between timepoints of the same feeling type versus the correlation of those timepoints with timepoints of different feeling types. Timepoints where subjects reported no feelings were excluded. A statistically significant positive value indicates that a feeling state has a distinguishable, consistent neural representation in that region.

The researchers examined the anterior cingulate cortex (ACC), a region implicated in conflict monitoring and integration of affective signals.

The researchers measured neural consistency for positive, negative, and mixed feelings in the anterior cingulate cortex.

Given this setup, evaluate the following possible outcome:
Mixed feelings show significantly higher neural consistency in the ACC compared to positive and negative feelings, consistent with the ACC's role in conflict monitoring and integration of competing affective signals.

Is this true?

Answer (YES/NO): NO